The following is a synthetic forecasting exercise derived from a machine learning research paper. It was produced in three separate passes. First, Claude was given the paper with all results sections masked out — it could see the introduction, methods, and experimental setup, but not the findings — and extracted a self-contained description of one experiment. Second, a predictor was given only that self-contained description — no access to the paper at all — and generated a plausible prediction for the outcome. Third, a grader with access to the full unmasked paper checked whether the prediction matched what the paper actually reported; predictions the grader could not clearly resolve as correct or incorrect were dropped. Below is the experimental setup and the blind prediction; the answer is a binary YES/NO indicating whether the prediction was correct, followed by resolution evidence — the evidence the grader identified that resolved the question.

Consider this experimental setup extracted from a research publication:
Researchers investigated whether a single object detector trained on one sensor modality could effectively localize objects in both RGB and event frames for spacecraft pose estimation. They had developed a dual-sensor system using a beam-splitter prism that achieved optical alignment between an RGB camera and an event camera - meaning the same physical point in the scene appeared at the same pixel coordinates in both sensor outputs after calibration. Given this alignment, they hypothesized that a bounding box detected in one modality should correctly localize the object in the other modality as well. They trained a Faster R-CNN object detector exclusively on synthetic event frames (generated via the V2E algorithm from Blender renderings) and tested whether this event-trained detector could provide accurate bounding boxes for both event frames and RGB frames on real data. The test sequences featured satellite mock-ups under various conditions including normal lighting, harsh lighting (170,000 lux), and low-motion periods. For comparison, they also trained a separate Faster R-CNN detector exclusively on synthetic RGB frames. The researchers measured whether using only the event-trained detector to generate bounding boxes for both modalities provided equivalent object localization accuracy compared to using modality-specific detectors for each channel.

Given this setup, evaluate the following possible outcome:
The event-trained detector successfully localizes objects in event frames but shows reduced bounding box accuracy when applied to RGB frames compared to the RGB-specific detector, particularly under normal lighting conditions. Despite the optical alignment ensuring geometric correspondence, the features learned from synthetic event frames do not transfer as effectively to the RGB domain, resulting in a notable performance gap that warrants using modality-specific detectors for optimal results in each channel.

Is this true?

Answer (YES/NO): NO